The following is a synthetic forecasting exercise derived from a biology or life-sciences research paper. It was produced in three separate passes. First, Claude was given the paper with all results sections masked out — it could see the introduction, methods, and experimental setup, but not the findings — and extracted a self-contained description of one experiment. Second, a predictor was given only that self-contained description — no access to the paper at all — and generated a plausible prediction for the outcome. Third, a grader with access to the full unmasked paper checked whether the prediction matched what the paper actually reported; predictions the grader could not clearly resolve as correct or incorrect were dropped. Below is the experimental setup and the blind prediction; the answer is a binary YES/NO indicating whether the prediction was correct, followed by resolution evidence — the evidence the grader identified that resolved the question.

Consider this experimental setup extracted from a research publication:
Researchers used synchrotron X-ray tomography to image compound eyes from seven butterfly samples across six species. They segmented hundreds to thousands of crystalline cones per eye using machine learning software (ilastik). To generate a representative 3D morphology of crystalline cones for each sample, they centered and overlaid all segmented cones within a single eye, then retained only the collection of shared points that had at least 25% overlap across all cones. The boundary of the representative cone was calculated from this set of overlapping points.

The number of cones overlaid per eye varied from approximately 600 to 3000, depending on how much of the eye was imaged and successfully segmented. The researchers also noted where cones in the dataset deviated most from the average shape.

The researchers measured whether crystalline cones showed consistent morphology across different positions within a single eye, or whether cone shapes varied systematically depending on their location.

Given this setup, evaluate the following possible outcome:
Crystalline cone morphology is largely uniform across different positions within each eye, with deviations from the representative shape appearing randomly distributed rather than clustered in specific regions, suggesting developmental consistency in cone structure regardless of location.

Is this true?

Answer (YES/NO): NO